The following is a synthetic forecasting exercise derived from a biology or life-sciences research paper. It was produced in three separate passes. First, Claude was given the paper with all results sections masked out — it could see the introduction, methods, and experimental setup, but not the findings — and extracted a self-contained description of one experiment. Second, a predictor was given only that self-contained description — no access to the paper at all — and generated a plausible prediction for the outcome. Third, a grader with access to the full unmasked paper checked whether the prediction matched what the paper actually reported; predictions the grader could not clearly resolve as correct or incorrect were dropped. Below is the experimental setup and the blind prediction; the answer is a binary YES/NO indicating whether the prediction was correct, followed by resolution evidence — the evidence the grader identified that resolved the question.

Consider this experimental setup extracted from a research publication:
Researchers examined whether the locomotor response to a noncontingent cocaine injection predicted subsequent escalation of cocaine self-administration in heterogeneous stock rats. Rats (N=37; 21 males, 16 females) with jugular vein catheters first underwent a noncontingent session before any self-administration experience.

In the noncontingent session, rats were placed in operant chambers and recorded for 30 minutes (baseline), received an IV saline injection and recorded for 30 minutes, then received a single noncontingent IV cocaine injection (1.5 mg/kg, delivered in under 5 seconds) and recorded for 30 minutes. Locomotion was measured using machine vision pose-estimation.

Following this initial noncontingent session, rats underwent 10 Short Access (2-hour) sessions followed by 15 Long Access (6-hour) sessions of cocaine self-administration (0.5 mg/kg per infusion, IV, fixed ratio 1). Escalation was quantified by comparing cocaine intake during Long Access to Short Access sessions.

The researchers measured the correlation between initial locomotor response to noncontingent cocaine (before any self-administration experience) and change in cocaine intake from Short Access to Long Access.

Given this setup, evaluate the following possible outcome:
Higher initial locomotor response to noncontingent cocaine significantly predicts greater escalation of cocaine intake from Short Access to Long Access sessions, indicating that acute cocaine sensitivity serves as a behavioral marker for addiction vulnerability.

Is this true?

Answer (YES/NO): NO